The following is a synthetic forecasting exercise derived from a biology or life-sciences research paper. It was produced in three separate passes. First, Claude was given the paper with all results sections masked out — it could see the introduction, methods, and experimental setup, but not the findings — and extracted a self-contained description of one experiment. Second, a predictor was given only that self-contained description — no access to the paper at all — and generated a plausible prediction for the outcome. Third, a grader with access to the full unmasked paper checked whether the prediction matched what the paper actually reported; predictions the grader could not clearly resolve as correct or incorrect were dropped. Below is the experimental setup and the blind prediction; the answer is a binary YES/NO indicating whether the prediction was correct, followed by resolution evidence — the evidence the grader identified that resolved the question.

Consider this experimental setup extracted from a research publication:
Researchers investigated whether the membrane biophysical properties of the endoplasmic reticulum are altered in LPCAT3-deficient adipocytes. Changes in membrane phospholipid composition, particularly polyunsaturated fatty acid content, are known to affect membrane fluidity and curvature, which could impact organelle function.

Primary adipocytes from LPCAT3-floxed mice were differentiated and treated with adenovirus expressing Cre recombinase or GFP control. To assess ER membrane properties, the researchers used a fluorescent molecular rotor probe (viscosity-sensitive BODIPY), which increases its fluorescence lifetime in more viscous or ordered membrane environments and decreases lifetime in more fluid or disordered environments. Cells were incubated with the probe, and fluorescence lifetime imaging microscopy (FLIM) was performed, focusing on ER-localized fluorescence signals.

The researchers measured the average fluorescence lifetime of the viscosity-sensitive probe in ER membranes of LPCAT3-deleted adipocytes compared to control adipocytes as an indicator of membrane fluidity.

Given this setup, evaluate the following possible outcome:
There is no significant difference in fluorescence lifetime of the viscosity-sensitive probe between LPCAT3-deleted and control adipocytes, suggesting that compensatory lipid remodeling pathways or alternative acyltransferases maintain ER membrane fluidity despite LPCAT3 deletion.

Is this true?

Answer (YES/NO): YES